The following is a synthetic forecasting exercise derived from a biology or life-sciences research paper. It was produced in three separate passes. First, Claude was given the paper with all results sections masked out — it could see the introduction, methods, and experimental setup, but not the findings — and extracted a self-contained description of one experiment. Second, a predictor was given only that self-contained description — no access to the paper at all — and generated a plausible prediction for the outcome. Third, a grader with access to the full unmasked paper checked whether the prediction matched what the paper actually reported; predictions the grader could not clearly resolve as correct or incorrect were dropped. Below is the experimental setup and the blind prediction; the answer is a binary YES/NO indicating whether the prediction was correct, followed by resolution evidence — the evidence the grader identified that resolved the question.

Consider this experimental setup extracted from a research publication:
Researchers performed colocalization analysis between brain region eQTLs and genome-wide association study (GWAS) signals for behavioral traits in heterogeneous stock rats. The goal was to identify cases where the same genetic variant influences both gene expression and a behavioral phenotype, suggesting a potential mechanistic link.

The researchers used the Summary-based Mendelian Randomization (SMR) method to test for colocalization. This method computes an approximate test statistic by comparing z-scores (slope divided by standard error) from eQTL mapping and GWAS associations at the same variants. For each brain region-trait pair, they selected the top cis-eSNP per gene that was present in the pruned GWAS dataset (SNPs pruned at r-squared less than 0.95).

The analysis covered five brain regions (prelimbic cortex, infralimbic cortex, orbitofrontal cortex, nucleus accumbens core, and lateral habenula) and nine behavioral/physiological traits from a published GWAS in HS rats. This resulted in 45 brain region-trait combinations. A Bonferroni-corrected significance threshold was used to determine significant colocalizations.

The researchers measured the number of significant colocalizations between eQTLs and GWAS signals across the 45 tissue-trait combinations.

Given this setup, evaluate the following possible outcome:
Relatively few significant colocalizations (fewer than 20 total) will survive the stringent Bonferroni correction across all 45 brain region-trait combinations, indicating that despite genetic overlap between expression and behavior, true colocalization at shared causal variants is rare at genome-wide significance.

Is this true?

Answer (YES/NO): NO